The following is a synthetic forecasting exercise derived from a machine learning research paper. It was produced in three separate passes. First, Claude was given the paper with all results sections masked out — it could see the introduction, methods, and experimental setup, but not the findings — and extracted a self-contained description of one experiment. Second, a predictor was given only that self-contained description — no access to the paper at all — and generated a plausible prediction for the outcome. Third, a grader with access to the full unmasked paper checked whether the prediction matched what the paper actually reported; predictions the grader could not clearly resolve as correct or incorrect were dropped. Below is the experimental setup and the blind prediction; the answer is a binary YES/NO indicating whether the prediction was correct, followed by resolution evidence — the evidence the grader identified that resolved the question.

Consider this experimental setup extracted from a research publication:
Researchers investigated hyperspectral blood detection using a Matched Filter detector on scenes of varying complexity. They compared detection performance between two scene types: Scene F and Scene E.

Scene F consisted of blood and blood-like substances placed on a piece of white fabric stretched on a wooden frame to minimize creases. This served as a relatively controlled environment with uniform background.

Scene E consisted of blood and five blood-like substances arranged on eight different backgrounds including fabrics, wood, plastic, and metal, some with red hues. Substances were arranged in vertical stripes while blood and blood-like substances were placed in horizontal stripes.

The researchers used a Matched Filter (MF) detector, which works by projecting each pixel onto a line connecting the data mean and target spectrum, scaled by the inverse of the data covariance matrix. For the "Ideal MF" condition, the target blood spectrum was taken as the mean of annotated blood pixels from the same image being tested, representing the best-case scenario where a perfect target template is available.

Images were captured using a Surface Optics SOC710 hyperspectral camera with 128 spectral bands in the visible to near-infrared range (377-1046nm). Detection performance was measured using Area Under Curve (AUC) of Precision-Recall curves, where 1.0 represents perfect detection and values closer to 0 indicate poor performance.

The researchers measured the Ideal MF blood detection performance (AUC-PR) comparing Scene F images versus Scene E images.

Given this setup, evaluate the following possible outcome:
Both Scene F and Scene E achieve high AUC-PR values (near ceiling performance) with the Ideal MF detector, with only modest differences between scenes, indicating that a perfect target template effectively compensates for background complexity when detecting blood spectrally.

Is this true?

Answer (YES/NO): NO